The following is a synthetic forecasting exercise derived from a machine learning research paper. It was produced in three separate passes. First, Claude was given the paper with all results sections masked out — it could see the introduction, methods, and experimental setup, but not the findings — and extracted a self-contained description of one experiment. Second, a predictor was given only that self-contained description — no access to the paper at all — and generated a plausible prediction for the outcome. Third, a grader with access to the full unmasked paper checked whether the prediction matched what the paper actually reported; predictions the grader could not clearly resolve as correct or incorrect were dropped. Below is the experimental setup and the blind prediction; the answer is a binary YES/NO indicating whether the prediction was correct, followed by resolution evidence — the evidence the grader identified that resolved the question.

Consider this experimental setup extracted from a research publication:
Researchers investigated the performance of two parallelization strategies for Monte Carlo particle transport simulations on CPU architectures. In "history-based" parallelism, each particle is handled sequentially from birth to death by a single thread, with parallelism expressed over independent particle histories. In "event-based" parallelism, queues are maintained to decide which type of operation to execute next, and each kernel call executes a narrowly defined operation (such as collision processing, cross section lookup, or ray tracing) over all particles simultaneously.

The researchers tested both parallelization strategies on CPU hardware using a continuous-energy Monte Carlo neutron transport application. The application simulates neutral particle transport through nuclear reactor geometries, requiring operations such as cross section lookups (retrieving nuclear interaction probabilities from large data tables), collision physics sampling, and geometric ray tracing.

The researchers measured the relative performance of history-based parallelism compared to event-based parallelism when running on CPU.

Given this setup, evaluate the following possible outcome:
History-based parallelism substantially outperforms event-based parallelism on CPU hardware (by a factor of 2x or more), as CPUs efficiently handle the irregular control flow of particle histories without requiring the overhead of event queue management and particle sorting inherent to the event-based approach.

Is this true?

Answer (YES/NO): YES